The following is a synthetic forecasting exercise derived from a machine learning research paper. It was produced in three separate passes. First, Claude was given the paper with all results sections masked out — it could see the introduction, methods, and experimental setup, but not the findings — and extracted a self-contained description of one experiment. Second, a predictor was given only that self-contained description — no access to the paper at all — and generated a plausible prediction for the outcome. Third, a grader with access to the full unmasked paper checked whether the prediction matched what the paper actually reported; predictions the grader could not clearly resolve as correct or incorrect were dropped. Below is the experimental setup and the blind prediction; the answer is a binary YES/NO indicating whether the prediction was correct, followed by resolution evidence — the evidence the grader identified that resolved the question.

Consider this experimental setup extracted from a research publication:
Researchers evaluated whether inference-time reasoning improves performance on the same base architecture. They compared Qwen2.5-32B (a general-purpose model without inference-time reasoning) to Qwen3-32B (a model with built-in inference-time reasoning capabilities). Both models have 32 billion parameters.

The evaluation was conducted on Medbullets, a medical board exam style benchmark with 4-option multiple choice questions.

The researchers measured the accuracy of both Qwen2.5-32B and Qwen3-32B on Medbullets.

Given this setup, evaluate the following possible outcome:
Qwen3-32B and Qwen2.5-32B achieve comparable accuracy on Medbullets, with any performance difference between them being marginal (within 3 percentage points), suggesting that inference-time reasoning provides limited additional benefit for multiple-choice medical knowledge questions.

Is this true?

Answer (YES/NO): NO